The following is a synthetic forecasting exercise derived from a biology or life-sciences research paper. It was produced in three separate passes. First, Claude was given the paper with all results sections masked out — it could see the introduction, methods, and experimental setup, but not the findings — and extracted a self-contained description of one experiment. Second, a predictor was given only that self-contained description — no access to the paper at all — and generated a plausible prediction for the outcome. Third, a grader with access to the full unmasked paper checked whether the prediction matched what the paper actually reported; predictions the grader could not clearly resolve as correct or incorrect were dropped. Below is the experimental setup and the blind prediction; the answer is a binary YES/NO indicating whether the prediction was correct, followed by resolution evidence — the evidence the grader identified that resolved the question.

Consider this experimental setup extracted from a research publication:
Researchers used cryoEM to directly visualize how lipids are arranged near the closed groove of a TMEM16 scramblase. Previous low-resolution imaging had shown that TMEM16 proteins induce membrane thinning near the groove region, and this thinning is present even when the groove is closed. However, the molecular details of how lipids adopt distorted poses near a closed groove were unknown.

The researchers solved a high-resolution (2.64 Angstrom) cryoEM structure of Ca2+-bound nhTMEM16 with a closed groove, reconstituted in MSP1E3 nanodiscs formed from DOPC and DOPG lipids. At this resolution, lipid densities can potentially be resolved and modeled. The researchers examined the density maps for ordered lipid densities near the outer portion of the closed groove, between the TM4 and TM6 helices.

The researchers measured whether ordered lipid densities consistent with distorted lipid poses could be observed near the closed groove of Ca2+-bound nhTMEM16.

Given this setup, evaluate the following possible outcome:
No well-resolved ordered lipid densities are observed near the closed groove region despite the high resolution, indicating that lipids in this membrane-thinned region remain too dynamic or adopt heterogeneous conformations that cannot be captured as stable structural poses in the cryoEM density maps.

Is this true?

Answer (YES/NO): NO